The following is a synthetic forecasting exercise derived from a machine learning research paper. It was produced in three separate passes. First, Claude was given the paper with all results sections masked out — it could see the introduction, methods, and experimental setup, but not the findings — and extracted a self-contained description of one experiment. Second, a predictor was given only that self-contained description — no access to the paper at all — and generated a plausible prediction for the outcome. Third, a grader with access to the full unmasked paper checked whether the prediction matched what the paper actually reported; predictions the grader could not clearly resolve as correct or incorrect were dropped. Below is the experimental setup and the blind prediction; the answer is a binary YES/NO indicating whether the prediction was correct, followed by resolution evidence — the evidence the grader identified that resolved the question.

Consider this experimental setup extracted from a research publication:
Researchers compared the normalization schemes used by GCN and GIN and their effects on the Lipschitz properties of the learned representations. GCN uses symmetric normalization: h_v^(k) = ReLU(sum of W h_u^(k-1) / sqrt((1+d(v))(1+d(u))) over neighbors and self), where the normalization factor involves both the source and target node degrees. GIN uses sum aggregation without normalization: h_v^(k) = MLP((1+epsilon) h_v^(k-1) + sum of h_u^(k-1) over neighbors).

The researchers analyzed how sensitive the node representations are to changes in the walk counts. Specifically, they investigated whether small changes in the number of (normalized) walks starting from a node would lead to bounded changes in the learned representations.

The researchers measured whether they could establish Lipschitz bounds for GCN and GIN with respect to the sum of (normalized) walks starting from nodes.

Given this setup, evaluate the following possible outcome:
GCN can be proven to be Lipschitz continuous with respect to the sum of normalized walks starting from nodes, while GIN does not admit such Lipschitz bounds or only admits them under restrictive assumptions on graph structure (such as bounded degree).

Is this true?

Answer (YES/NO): NO